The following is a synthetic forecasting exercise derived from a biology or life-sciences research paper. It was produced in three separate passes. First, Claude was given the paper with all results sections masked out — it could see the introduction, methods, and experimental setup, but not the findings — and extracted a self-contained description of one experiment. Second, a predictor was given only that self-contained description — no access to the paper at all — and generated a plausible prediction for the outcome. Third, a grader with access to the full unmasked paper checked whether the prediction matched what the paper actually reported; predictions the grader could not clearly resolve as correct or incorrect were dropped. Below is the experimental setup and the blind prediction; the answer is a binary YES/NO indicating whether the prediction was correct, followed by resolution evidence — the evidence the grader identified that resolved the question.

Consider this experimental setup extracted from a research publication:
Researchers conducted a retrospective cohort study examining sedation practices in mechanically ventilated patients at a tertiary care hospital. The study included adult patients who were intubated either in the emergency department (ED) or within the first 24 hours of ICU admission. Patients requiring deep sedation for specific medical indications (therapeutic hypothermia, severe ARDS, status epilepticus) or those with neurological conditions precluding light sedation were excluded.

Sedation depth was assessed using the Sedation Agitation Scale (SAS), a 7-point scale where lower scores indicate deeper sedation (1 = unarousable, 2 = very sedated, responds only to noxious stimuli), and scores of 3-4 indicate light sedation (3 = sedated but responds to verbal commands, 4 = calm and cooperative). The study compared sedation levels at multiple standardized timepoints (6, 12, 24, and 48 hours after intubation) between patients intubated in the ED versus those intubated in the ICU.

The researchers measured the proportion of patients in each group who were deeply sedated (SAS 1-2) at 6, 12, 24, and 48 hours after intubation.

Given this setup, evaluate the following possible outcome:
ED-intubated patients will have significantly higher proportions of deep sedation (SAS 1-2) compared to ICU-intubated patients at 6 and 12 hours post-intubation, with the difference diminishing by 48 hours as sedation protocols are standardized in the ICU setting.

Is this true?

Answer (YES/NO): NO